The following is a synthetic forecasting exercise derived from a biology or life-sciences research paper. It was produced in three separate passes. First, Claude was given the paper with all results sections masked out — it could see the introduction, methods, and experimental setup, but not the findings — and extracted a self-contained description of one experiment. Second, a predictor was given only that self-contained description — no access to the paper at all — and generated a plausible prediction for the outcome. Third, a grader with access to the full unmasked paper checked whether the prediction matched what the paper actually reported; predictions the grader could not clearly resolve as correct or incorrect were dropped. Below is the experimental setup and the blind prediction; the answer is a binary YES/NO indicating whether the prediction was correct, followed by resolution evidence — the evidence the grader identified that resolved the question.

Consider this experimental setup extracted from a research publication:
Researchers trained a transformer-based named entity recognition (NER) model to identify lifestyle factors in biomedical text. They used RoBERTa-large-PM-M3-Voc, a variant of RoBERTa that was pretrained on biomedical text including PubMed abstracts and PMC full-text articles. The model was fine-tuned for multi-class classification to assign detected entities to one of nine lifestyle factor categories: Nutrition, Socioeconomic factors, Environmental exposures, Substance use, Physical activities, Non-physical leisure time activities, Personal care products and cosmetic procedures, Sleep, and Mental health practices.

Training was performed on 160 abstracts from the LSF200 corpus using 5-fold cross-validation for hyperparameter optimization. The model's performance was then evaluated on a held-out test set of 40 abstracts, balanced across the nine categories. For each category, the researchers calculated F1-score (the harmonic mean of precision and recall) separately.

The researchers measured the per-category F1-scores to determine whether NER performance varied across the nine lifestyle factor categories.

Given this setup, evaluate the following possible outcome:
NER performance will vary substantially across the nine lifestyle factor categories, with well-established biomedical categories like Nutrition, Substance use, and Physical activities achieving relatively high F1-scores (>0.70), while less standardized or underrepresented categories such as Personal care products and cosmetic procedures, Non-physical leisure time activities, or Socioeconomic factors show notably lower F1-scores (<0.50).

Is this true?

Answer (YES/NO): NO